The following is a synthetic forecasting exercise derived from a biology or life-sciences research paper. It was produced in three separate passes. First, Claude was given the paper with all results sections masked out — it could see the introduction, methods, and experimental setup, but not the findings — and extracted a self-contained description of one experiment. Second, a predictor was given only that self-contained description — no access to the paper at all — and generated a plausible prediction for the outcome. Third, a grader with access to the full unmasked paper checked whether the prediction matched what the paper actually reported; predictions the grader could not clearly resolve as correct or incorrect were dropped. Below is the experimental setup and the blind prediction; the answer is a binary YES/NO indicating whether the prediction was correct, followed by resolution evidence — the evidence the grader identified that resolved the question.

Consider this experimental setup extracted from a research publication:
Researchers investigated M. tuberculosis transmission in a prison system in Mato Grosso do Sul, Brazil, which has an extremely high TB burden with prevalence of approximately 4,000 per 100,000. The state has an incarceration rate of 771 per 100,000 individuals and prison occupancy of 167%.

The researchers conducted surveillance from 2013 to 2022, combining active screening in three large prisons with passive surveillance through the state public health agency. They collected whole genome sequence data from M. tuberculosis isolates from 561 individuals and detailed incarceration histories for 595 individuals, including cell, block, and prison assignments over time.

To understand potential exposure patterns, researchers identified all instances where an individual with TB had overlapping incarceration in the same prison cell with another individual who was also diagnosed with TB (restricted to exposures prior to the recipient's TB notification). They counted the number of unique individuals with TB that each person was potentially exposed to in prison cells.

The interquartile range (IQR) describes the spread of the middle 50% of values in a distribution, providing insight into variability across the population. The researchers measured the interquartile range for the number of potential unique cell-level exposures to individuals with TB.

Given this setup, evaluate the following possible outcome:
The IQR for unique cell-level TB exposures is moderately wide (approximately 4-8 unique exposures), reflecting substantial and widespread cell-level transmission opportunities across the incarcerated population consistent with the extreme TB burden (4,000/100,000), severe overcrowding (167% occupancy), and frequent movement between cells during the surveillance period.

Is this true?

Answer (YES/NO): NO